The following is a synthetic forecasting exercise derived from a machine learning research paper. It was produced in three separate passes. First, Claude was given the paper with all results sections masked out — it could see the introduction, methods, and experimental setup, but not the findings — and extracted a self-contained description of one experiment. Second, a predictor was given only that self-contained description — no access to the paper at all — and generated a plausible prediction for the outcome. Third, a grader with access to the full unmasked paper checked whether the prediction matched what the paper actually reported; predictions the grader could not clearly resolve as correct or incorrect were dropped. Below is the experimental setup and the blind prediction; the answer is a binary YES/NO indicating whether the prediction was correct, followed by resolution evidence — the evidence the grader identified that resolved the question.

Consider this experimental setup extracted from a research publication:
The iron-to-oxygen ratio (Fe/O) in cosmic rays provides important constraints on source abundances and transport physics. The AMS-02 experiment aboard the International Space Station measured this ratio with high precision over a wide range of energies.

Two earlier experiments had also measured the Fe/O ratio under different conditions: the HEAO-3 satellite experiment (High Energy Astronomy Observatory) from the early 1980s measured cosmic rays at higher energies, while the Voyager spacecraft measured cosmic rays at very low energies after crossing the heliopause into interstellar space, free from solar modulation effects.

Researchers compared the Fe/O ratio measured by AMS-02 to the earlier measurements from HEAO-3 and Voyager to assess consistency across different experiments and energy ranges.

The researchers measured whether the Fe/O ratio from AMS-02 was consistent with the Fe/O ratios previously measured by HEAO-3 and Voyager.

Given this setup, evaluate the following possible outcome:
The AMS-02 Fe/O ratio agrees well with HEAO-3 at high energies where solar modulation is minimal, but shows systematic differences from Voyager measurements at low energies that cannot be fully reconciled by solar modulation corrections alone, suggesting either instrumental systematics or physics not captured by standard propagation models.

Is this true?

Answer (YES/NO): NO